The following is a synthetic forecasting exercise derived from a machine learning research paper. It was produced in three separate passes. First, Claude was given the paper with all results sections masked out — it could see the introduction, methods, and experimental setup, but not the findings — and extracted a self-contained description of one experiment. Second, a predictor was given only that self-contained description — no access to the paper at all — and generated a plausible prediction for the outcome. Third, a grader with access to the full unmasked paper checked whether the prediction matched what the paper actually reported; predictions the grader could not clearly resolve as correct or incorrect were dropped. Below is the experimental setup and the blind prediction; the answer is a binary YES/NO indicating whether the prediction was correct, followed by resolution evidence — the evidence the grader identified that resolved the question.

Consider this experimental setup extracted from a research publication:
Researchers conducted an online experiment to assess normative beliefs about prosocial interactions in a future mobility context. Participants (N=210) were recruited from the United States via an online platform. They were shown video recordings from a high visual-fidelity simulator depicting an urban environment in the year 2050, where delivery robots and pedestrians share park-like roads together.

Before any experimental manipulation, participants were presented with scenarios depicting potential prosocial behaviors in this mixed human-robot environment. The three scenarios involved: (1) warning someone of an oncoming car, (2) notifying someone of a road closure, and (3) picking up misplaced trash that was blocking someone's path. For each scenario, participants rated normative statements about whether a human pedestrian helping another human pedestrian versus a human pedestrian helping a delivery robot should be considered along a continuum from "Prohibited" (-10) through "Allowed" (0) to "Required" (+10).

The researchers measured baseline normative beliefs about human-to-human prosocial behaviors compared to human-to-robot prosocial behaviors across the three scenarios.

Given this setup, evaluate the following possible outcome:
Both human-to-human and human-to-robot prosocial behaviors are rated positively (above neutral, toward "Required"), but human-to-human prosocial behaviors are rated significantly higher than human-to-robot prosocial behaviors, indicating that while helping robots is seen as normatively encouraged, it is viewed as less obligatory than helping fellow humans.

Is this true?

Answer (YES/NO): YES